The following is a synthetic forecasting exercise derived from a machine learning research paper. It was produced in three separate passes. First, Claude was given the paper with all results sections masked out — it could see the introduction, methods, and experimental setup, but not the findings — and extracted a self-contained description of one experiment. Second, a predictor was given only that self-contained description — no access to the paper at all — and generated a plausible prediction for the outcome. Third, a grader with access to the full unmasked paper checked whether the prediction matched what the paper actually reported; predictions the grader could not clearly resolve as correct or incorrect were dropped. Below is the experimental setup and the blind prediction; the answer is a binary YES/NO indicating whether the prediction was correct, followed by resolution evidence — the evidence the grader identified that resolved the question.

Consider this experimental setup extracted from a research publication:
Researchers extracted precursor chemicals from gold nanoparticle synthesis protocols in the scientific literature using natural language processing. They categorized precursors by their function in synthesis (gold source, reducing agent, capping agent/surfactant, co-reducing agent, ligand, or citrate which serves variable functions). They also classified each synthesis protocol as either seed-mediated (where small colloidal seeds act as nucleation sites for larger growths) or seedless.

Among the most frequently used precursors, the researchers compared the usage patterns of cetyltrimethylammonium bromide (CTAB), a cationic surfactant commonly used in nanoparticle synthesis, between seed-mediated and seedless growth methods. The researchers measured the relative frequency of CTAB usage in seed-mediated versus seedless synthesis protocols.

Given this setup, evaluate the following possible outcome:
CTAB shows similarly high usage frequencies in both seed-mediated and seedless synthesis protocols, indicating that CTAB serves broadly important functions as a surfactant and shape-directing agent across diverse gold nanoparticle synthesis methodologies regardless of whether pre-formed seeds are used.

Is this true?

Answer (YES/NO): NO